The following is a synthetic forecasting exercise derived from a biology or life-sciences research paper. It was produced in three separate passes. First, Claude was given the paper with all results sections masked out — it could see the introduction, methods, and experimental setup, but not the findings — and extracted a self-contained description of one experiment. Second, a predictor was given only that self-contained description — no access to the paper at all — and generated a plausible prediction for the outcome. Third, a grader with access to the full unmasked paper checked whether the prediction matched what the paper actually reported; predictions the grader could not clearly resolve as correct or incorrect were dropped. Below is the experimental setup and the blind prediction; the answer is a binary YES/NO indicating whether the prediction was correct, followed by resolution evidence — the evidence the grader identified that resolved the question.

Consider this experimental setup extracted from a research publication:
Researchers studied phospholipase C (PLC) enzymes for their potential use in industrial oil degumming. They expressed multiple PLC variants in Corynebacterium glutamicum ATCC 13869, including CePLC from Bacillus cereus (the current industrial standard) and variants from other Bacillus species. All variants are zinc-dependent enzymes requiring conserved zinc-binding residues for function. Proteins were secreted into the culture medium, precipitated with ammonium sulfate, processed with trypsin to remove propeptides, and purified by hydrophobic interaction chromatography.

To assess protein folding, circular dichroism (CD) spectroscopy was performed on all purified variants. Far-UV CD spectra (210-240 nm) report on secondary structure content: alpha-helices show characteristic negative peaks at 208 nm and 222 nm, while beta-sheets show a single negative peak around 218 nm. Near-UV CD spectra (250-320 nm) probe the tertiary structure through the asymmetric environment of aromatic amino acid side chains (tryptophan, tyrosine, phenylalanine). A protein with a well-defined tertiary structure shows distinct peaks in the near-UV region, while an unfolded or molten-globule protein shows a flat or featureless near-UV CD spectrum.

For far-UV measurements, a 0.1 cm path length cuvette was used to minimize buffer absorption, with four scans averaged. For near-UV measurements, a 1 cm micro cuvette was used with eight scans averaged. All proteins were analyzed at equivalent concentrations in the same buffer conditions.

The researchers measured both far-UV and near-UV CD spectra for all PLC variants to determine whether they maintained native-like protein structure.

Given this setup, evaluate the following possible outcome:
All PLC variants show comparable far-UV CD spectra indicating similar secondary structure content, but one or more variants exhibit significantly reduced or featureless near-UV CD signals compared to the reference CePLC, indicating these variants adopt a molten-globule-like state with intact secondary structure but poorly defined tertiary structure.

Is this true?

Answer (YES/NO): NO